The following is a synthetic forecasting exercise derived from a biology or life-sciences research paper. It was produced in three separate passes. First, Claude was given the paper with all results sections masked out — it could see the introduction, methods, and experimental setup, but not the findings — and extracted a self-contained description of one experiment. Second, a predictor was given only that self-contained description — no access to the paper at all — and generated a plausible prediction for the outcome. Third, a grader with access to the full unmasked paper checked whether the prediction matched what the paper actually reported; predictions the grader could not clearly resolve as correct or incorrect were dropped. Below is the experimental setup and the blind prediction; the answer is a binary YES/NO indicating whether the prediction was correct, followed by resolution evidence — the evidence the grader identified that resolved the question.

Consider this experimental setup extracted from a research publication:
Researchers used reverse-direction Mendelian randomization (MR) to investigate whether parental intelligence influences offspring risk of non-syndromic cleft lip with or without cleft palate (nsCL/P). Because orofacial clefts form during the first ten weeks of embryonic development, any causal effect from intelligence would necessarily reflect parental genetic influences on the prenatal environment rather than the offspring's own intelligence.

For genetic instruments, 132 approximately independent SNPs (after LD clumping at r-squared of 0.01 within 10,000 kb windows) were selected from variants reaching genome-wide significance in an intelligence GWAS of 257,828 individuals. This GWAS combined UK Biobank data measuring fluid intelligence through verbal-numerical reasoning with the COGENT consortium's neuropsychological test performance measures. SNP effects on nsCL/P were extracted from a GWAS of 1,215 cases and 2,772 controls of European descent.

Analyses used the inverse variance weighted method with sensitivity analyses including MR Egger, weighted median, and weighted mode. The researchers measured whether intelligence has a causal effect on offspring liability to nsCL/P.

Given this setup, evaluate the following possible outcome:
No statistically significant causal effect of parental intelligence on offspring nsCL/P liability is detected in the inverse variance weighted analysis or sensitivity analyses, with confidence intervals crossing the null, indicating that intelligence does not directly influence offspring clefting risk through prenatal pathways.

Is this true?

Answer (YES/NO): YES